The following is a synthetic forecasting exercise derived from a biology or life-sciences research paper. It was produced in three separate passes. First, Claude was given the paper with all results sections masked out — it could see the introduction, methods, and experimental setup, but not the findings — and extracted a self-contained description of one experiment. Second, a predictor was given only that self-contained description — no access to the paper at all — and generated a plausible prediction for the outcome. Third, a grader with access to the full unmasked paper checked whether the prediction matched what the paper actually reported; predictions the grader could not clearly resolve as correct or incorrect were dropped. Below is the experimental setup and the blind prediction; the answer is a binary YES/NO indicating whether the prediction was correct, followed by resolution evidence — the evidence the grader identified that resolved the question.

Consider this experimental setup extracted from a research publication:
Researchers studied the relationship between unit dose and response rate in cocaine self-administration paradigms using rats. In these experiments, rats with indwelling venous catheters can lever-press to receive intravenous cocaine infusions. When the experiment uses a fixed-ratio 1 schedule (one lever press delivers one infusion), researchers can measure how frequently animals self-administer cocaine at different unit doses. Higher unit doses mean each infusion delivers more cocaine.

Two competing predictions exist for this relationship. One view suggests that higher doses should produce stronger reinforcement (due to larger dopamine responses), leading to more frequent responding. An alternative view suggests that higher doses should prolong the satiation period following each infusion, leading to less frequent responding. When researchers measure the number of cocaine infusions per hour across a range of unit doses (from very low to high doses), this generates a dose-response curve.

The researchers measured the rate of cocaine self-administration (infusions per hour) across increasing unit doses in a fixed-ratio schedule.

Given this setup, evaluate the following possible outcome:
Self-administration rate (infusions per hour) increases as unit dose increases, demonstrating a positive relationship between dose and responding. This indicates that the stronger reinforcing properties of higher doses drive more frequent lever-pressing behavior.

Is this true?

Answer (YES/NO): NO